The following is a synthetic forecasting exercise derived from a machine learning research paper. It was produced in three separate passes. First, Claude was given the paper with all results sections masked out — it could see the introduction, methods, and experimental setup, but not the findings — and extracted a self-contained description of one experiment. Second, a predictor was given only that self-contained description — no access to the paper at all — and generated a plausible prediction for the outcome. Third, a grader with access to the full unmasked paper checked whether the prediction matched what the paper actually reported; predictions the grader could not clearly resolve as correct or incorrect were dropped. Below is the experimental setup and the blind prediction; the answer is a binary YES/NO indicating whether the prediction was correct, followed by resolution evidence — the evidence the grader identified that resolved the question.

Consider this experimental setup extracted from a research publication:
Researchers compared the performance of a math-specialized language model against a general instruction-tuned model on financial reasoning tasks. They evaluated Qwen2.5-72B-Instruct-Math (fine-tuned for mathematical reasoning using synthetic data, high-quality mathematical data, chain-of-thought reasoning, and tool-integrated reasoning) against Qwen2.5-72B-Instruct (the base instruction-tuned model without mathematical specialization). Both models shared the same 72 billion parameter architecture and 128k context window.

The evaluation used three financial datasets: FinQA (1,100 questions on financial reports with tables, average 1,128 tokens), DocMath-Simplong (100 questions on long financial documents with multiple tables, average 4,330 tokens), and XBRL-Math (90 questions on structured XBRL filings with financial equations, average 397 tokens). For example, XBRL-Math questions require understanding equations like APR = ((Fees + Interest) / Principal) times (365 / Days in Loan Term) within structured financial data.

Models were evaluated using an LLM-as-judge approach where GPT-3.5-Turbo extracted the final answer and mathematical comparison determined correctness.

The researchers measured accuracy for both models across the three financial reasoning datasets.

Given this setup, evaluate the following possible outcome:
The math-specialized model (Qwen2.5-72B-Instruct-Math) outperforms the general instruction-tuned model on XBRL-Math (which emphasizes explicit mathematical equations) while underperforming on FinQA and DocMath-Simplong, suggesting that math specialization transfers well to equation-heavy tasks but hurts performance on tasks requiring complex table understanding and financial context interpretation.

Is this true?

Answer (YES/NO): YES